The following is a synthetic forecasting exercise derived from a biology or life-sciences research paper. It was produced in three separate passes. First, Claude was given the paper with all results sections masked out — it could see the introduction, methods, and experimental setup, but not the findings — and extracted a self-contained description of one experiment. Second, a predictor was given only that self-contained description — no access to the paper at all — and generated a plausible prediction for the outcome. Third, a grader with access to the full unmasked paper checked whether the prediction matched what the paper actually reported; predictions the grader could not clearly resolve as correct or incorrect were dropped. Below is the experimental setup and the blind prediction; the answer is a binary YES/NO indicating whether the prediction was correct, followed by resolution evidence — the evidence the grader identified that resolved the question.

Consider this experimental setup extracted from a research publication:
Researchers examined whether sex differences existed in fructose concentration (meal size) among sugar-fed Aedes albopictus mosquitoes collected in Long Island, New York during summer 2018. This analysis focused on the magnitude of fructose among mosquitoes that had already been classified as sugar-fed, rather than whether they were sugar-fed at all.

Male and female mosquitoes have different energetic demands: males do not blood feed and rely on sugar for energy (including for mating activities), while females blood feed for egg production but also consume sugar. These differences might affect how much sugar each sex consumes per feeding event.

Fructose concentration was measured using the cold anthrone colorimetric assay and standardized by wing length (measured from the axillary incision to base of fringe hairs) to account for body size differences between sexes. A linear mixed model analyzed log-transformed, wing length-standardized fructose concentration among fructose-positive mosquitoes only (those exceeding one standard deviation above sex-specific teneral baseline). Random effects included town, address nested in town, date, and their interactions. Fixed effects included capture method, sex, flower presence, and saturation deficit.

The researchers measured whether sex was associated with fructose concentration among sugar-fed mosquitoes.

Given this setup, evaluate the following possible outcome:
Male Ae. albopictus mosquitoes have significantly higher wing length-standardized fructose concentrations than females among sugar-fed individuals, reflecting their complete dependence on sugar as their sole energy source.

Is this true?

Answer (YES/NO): NO